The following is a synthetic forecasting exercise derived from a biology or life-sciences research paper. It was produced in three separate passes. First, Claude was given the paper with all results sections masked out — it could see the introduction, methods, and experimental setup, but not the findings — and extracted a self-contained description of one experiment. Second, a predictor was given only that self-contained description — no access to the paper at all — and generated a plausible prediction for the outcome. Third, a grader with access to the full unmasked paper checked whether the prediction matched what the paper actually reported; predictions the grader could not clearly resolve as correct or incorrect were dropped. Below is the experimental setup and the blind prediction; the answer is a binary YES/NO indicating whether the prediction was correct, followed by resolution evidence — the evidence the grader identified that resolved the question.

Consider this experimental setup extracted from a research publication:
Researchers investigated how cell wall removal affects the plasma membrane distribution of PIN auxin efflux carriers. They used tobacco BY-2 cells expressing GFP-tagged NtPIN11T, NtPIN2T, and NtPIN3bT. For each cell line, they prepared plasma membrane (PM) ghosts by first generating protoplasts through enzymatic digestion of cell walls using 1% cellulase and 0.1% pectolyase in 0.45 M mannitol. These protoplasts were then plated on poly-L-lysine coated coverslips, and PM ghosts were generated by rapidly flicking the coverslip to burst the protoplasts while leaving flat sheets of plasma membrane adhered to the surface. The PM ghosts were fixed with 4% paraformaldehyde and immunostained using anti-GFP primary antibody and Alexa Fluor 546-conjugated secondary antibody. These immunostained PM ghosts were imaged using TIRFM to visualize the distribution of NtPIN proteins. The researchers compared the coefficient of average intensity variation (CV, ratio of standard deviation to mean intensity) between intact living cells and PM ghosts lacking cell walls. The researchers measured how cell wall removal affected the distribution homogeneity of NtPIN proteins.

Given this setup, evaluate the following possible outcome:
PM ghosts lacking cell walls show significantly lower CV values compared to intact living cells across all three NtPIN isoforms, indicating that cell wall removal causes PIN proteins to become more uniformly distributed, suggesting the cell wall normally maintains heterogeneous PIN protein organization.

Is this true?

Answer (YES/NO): NO